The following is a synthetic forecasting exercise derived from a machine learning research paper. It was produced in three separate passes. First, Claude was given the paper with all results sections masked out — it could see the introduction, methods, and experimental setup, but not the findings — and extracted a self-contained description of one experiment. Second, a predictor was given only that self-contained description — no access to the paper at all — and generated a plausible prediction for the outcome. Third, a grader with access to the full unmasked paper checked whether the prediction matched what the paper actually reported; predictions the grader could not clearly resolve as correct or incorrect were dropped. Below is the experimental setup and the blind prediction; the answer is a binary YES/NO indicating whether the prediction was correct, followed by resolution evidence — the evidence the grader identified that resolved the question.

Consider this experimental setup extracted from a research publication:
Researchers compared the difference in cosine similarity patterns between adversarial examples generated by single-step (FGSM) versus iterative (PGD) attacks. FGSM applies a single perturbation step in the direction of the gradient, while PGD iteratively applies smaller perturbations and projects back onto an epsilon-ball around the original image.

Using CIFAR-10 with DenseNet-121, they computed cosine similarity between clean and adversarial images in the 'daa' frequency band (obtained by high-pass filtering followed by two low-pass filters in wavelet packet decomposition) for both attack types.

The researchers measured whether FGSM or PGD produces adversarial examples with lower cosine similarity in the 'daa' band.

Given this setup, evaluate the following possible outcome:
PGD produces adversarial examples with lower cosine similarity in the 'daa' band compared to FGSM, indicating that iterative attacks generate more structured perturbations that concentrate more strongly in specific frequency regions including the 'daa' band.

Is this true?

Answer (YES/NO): NO